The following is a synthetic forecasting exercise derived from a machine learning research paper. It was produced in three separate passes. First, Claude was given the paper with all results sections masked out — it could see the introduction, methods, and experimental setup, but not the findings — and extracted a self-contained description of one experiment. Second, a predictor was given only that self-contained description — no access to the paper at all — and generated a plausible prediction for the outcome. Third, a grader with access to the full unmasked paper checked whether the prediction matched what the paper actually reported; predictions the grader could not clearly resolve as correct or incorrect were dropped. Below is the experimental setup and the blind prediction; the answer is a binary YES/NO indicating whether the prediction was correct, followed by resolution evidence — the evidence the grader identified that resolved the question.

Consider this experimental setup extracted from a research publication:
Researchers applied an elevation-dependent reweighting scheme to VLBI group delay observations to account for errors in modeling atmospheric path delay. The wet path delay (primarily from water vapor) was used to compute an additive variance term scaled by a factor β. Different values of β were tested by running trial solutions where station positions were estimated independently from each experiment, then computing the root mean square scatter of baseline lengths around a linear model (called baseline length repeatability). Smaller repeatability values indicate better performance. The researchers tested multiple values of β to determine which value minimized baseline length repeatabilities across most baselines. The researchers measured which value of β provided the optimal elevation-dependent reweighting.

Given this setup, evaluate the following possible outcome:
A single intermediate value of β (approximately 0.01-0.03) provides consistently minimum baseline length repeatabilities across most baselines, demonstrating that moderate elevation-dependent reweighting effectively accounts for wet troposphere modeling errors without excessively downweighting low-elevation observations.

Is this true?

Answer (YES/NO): NO